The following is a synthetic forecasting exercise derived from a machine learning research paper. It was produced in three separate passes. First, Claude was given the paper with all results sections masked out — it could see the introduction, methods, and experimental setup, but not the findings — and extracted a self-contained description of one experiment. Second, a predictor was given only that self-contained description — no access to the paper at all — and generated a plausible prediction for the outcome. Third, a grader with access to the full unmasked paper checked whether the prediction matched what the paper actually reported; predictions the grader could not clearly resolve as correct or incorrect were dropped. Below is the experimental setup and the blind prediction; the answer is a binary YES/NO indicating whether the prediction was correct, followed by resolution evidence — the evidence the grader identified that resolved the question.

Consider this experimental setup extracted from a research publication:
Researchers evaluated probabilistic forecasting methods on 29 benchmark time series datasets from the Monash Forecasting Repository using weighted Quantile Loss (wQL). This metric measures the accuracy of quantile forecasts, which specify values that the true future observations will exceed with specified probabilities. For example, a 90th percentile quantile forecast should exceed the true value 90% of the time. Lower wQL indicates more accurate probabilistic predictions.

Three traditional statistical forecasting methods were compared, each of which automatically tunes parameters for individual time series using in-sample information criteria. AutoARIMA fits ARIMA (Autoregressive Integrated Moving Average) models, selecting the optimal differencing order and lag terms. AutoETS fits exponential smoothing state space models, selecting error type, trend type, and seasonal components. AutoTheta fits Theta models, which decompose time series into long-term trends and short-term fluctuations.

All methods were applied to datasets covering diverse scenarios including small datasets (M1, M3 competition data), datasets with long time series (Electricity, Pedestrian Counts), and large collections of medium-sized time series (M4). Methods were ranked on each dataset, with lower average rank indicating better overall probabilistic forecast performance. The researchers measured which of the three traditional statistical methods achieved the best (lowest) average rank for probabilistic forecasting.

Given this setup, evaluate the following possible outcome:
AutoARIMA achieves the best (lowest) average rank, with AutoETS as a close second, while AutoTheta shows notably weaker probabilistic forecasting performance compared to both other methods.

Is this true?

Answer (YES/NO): NO